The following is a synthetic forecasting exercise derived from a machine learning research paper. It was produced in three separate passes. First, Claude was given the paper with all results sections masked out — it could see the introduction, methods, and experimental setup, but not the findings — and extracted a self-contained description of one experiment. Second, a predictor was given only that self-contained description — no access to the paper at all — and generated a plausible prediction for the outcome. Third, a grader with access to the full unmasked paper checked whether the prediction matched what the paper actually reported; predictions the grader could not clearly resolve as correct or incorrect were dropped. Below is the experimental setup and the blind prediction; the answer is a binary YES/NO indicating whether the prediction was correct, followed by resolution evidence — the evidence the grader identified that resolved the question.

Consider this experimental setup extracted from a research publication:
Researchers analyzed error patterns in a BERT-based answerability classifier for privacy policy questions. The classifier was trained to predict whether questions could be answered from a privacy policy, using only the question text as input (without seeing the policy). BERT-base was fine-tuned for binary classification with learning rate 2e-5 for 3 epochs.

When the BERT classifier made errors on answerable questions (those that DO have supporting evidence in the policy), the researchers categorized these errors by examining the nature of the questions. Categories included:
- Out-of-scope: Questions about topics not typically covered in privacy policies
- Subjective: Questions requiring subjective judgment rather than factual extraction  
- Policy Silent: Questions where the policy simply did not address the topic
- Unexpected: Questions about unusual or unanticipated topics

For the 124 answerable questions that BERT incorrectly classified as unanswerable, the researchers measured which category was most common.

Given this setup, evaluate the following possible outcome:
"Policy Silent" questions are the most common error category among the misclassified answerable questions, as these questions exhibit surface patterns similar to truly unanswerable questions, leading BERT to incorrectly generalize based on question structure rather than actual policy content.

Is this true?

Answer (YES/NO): NO